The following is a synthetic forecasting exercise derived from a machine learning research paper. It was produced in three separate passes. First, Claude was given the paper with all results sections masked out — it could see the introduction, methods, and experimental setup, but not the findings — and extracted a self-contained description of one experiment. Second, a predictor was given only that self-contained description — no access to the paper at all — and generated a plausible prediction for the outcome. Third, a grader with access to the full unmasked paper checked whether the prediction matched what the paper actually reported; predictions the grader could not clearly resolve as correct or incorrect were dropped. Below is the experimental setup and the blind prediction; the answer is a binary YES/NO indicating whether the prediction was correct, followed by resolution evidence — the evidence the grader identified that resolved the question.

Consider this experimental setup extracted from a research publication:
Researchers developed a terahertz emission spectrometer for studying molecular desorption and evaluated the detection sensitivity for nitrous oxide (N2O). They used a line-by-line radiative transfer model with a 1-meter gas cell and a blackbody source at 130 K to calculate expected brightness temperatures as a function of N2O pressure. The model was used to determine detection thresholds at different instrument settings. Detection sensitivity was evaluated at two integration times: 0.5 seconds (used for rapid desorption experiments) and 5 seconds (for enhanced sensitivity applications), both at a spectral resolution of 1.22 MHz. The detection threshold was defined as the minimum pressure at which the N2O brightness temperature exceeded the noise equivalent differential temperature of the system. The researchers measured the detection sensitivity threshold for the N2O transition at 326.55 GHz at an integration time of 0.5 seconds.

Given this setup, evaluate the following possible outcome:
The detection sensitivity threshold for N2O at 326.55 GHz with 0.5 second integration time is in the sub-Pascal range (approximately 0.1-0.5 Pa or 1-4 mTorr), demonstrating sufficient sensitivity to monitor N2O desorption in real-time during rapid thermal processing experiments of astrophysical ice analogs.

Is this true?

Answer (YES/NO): YES